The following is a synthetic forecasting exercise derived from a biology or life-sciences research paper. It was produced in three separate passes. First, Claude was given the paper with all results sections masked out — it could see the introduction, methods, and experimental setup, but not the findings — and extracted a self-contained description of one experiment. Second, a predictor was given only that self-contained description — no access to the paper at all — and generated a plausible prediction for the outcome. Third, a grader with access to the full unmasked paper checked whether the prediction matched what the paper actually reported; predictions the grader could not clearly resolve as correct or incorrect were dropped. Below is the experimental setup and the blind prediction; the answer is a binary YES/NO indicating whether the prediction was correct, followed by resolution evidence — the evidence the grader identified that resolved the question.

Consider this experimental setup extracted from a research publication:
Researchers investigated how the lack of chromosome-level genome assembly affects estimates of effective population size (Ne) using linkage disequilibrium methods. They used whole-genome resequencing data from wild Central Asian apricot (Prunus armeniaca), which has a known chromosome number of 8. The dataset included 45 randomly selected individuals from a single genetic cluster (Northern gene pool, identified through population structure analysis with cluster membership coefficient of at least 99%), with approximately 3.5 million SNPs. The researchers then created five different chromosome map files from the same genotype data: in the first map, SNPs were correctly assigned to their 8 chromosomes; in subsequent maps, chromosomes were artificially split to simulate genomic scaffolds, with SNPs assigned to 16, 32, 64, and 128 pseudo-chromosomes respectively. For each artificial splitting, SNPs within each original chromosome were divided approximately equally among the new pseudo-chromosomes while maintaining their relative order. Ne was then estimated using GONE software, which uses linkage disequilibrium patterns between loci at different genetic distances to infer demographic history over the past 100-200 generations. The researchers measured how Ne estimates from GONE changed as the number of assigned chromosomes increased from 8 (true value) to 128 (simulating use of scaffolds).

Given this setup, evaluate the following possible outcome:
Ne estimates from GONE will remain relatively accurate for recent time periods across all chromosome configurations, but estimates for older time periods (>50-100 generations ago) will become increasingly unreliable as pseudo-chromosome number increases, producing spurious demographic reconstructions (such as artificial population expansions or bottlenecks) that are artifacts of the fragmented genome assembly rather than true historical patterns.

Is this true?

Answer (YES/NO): NO